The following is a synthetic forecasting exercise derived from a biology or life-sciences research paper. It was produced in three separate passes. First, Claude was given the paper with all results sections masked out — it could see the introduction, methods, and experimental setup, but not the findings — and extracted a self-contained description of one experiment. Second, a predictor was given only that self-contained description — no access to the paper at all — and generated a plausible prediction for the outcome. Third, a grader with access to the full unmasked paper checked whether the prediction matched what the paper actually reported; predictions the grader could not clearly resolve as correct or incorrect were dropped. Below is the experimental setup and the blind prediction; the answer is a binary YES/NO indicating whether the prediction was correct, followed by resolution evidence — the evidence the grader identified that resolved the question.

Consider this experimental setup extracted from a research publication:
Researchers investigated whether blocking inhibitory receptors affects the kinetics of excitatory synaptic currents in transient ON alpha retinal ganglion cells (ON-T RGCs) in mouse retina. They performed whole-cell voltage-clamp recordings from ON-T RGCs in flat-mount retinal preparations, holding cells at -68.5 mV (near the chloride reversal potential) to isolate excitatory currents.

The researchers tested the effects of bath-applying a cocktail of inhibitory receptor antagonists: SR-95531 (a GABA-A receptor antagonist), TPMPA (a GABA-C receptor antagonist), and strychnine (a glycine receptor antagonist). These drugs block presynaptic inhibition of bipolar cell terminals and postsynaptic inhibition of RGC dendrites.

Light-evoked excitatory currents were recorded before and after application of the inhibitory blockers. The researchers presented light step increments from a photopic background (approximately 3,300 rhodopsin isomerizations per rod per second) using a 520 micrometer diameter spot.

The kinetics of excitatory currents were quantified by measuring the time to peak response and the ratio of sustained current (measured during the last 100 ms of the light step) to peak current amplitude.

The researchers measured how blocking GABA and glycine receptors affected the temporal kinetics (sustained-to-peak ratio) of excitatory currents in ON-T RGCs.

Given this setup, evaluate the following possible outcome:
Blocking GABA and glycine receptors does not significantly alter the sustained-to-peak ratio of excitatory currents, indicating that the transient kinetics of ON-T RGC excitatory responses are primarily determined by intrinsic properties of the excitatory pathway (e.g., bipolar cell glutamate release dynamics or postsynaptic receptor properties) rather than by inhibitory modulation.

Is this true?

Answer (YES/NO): YES